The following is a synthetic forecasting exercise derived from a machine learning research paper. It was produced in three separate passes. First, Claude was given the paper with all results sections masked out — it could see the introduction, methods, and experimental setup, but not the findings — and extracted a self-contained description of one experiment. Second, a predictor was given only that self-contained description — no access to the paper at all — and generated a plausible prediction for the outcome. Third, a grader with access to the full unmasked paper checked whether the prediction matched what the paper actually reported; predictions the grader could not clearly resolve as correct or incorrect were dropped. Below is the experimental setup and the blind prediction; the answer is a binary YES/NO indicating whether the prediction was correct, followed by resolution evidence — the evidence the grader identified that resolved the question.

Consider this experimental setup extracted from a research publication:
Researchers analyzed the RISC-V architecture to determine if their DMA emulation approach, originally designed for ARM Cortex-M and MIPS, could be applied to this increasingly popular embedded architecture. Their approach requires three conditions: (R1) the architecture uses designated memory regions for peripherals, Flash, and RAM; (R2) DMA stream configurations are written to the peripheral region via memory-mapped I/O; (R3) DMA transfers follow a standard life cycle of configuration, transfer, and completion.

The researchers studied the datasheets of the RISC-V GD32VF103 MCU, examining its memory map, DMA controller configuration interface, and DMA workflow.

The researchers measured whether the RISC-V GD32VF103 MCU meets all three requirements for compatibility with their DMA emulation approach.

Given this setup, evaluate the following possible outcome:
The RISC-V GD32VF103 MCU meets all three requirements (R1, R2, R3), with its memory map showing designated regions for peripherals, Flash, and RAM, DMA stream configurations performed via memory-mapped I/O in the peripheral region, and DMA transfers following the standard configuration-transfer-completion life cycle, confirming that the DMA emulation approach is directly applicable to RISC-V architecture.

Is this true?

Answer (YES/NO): YES